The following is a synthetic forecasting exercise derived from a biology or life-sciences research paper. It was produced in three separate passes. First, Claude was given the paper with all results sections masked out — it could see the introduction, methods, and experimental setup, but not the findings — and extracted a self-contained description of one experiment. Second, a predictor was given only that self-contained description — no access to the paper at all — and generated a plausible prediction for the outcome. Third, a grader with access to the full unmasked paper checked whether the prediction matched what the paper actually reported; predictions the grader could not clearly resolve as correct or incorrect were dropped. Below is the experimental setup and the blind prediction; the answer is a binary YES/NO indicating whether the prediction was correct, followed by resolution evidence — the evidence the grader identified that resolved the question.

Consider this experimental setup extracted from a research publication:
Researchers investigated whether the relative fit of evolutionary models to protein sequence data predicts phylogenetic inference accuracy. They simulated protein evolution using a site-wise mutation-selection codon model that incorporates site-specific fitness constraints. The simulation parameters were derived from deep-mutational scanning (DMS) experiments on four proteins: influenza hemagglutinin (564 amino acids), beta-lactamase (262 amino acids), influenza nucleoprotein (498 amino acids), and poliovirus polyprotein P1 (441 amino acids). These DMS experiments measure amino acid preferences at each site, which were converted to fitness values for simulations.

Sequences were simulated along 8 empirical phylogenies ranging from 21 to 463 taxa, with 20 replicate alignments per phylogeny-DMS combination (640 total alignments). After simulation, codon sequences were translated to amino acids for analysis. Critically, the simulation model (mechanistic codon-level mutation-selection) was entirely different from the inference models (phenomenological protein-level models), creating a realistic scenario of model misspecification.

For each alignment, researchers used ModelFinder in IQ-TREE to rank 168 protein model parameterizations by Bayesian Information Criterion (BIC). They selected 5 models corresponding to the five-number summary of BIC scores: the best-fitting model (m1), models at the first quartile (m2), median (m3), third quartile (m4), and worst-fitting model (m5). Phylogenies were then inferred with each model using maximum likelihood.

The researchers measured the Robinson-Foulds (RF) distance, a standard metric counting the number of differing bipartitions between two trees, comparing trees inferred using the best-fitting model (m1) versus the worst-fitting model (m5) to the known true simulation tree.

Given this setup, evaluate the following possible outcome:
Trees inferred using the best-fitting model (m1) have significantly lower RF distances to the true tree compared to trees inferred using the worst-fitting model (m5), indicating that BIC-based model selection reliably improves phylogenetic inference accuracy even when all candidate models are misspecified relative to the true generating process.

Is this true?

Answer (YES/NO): NO